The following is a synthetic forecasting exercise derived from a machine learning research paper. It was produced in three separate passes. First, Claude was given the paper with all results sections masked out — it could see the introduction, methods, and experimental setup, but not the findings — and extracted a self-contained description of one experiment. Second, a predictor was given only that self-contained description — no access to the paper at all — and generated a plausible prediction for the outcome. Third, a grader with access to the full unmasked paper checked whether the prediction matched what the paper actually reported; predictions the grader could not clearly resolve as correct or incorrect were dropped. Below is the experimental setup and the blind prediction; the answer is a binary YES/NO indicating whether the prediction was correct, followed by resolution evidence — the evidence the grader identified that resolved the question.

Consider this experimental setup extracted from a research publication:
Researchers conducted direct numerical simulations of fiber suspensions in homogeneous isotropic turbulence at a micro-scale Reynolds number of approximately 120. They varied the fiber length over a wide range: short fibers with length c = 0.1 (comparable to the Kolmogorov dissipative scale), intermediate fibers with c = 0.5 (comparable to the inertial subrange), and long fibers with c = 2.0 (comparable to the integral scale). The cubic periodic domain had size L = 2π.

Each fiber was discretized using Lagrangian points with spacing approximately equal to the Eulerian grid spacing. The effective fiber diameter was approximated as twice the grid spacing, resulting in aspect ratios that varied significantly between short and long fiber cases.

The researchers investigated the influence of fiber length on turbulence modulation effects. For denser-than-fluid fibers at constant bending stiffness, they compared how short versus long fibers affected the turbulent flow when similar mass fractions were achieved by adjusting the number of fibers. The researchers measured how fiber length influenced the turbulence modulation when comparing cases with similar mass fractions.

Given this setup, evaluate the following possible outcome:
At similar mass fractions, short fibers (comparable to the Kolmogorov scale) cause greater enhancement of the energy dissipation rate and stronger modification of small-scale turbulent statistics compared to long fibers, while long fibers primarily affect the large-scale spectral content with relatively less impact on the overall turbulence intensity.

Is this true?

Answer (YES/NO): NO